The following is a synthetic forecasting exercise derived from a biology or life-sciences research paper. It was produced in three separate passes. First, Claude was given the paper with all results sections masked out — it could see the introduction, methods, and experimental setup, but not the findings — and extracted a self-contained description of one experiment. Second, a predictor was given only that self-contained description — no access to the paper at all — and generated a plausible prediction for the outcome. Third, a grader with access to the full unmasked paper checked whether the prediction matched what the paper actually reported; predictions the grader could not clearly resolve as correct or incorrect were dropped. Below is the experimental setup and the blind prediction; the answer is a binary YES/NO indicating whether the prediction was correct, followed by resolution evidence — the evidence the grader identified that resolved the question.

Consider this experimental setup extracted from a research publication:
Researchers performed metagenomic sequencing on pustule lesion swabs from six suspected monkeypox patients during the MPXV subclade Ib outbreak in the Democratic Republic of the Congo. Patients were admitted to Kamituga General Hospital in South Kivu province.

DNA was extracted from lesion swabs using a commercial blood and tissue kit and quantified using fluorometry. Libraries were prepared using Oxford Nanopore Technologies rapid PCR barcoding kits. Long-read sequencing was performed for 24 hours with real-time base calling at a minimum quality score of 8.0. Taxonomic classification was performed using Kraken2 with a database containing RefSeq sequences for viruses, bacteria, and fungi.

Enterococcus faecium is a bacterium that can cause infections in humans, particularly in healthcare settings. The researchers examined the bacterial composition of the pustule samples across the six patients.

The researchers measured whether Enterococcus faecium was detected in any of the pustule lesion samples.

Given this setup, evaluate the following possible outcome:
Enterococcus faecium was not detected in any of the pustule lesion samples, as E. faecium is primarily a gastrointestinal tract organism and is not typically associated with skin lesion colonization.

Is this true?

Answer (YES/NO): NO